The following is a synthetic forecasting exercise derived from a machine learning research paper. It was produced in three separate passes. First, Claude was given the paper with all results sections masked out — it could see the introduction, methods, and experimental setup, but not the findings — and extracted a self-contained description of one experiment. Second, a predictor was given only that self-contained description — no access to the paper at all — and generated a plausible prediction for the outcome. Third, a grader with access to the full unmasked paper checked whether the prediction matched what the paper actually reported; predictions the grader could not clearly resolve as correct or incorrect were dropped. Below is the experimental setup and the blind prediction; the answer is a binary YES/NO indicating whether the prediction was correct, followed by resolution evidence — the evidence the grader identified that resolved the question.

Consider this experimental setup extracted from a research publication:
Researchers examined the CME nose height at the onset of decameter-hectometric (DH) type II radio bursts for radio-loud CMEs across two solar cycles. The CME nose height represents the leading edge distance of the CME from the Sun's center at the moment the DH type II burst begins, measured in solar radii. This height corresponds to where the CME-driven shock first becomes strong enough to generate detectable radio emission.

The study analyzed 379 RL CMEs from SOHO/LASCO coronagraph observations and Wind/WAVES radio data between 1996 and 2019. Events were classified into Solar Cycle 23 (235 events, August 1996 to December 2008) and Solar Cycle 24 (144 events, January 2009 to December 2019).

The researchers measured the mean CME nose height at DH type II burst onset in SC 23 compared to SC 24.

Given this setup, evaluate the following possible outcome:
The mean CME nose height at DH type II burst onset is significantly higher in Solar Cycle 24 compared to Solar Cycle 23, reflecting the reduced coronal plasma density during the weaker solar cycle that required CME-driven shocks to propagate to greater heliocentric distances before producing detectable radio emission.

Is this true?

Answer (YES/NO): NO